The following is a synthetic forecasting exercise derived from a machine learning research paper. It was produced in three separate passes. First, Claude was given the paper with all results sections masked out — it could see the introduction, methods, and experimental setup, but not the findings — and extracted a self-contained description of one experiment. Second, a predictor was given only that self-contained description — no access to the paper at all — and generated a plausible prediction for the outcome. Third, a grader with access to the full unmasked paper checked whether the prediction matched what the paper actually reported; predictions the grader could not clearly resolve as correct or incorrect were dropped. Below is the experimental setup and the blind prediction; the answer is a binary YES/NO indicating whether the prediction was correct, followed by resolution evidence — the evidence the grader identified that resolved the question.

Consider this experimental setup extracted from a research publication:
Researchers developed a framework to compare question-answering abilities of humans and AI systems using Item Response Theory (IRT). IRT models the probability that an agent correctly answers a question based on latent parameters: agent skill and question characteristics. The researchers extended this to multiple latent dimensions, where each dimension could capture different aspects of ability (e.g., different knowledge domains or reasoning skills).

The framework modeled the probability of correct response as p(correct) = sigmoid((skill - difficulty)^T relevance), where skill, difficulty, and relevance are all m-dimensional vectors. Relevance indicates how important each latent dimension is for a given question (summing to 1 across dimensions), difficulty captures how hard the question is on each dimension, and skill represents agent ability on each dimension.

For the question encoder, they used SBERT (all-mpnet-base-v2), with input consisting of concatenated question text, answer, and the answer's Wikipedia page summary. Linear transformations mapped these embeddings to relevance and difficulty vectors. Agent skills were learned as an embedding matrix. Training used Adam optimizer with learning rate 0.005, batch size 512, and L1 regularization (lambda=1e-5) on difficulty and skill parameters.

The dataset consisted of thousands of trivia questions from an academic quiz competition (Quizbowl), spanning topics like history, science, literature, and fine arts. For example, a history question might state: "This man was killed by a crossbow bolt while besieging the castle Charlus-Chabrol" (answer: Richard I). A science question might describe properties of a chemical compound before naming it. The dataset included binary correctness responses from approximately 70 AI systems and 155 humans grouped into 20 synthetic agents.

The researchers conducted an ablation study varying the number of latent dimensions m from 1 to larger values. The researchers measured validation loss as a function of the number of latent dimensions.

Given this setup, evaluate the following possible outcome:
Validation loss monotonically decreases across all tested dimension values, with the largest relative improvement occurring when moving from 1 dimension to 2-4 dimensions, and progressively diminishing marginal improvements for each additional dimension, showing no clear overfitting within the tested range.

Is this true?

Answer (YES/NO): NO